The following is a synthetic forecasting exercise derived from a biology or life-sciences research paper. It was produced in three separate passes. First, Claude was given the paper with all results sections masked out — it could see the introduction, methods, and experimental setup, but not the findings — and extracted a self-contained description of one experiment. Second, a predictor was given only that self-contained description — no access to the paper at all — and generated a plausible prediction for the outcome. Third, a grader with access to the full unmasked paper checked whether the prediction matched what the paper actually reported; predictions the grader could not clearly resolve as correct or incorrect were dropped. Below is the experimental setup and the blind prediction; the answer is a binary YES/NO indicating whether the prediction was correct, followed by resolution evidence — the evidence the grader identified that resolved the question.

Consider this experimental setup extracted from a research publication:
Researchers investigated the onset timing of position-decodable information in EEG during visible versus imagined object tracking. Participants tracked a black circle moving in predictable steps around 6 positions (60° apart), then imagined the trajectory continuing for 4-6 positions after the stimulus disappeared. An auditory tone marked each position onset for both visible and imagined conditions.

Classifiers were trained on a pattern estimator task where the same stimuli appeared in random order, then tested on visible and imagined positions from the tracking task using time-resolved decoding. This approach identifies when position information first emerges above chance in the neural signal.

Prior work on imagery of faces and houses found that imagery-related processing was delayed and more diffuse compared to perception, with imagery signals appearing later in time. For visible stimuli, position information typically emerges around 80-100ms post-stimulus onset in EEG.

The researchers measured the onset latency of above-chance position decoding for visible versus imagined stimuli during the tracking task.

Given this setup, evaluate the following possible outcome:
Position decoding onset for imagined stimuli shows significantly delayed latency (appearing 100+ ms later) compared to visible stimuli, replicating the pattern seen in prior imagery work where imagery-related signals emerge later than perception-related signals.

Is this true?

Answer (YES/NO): NO